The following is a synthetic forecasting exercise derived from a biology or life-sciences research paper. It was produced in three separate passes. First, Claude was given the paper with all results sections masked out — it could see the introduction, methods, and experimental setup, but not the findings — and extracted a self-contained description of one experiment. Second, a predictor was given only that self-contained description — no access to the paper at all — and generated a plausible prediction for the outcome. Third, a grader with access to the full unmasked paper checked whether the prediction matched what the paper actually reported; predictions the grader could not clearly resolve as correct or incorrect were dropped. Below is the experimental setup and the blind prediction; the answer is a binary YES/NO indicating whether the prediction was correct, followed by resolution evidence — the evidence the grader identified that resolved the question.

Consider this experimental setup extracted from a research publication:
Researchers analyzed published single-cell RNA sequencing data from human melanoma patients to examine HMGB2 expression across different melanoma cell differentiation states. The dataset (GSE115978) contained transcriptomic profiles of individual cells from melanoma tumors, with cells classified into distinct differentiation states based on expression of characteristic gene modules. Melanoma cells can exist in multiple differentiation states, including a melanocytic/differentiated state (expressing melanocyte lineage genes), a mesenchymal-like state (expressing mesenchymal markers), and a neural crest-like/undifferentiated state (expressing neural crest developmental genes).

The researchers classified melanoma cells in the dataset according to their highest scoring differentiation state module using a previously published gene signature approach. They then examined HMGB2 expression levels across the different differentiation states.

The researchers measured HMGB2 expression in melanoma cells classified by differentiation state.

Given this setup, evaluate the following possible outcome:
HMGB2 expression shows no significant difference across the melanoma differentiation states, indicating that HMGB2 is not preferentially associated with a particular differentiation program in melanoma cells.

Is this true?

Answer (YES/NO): NO